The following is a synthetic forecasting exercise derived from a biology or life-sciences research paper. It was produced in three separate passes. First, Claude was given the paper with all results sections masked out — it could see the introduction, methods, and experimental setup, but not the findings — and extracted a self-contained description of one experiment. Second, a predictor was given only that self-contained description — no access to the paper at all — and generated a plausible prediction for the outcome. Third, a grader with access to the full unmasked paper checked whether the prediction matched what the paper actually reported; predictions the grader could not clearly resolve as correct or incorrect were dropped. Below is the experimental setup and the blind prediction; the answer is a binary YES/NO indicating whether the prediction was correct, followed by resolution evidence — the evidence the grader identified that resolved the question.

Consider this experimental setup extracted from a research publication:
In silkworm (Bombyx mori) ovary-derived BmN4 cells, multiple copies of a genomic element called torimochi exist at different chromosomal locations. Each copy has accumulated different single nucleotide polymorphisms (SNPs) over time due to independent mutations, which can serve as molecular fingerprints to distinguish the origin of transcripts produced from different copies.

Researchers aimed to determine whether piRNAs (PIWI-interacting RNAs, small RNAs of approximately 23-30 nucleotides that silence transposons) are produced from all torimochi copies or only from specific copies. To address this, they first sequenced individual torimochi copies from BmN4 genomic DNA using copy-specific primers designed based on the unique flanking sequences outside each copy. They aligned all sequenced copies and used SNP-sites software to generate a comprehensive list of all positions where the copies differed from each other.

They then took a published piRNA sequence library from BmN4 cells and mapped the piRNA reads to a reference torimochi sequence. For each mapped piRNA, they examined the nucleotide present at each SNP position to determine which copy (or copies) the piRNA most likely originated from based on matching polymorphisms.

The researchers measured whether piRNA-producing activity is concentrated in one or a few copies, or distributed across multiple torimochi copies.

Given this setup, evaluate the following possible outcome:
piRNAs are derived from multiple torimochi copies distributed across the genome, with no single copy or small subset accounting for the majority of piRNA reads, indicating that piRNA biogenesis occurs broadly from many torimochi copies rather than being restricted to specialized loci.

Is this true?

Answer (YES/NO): YES